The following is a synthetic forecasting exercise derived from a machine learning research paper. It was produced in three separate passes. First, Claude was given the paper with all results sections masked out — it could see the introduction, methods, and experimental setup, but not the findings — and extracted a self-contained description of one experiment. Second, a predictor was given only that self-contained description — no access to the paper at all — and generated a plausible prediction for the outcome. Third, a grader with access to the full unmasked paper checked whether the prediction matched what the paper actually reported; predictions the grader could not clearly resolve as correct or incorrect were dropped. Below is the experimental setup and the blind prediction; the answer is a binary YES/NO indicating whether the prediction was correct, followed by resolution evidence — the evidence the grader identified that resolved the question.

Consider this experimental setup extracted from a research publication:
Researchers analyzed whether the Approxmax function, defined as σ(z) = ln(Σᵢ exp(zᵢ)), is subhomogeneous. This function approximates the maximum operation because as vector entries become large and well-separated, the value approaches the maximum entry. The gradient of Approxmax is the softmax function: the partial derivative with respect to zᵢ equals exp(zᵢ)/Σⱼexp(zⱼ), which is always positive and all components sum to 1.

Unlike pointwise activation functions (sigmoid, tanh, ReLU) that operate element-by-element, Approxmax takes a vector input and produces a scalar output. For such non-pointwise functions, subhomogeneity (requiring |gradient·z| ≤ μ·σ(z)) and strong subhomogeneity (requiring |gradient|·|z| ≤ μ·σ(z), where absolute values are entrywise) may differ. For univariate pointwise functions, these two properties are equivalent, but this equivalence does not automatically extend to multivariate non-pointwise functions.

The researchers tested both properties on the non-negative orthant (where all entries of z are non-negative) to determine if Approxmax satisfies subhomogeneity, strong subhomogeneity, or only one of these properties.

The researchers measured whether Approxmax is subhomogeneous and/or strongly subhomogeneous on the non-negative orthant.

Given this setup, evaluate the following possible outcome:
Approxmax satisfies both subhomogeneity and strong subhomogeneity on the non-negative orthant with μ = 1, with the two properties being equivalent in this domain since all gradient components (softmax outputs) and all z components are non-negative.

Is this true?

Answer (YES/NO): YES